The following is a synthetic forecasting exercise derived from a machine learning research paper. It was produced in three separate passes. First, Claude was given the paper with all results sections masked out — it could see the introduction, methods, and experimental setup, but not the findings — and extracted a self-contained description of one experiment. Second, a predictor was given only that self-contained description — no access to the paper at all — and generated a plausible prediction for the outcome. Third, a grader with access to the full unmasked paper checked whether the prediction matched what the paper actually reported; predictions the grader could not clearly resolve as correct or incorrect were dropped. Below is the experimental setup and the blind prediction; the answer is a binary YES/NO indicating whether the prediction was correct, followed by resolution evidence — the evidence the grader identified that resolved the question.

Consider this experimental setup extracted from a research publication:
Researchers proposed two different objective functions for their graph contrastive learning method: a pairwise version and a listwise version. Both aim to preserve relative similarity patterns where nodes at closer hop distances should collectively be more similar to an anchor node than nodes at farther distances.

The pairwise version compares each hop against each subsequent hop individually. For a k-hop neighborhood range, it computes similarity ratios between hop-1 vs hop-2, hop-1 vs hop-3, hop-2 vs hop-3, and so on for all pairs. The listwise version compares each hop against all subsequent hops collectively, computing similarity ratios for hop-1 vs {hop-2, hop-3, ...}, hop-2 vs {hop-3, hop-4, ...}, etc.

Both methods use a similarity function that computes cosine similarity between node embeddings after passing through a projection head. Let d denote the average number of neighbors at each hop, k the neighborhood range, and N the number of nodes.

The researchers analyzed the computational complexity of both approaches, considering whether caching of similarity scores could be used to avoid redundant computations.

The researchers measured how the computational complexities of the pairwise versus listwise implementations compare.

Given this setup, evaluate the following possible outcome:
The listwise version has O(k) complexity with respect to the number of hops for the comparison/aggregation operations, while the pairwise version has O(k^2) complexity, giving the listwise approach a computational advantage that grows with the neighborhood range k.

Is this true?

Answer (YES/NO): NO